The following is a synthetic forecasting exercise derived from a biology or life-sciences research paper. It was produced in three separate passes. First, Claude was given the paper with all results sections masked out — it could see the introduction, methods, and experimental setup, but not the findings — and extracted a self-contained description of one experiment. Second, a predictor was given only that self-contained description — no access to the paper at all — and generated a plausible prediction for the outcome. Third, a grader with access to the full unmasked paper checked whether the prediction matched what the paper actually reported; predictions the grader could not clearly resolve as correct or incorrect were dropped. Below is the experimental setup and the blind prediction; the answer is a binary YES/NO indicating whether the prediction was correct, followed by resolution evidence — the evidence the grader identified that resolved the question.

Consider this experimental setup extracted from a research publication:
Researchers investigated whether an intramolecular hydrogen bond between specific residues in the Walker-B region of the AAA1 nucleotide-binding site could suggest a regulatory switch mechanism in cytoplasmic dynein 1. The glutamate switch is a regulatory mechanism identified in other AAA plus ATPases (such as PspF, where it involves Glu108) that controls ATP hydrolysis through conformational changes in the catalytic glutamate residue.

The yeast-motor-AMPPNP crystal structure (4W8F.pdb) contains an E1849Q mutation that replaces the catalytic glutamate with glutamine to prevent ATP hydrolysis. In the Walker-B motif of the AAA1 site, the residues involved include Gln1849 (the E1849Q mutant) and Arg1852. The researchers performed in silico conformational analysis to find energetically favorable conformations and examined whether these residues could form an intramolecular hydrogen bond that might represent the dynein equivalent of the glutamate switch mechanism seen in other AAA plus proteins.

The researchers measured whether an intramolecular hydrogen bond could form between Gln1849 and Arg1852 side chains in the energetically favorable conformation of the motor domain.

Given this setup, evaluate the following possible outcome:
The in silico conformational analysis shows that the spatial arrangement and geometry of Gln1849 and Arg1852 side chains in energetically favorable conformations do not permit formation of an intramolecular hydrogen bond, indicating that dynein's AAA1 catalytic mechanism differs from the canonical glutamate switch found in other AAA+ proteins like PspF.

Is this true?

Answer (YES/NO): NO